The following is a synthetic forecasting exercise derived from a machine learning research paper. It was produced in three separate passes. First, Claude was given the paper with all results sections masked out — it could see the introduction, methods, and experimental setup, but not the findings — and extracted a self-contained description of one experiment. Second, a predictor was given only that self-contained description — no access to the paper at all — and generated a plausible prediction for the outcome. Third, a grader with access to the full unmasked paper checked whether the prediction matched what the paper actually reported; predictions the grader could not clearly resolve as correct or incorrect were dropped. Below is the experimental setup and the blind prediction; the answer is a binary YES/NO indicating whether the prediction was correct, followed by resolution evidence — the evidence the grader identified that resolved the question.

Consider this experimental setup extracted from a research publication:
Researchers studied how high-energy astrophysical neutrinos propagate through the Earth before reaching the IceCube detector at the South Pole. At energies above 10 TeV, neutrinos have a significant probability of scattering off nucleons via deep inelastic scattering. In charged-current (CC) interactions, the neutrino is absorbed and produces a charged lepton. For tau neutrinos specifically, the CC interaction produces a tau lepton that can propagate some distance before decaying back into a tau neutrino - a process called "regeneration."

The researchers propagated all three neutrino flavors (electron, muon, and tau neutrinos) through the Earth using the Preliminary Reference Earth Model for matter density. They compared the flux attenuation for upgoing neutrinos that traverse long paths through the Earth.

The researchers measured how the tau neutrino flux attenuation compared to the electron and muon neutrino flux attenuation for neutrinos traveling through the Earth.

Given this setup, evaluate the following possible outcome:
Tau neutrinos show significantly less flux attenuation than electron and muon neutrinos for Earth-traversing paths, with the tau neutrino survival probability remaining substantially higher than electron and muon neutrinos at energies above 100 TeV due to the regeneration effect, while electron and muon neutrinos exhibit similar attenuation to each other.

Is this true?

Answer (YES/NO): YES